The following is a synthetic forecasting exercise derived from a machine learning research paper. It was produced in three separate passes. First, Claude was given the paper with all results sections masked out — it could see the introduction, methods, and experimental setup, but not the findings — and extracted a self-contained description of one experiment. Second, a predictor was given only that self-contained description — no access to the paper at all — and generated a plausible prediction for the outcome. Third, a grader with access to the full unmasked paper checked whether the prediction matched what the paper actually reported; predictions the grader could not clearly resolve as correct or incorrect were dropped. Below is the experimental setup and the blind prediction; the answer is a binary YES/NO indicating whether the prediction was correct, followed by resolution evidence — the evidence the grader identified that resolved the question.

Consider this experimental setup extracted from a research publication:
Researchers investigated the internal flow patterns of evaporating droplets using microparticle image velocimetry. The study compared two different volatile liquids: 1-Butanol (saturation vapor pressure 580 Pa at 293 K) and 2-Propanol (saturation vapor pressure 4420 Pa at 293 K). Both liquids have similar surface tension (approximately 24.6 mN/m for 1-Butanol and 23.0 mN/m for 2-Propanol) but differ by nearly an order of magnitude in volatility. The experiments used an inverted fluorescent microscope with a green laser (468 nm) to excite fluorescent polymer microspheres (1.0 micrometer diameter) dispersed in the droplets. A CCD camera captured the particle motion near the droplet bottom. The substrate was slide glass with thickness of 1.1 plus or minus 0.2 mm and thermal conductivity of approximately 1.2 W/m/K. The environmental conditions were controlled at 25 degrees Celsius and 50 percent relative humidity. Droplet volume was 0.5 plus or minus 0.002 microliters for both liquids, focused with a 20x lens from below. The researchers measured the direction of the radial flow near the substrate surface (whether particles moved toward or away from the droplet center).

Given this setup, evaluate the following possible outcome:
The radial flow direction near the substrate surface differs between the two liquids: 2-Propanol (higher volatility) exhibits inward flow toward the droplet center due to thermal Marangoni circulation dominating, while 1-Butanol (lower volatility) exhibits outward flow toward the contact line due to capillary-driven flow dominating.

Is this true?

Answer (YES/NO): YES